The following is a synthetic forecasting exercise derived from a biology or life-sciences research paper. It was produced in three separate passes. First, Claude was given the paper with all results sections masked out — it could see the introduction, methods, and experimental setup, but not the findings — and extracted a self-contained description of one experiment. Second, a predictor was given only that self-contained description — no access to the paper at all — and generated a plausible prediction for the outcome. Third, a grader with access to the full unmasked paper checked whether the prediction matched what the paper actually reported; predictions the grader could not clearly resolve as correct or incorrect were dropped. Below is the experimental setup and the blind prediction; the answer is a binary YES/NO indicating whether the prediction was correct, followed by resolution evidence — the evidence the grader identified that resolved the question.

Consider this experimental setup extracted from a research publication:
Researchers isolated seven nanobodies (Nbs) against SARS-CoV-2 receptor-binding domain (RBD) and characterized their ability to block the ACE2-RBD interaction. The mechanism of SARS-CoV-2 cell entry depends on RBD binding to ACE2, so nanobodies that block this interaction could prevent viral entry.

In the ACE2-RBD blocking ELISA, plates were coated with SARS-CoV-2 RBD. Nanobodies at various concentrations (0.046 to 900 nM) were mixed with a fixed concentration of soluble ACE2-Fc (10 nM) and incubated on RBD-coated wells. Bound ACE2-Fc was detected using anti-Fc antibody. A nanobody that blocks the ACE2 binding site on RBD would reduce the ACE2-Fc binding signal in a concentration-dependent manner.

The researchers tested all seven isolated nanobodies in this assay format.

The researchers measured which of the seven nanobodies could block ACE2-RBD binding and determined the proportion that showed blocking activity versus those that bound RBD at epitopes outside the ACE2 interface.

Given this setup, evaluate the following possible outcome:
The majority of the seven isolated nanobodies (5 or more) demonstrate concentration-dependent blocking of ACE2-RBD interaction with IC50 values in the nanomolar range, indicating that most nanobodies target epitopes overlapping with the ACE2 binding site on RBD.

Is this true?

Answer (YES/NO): YES